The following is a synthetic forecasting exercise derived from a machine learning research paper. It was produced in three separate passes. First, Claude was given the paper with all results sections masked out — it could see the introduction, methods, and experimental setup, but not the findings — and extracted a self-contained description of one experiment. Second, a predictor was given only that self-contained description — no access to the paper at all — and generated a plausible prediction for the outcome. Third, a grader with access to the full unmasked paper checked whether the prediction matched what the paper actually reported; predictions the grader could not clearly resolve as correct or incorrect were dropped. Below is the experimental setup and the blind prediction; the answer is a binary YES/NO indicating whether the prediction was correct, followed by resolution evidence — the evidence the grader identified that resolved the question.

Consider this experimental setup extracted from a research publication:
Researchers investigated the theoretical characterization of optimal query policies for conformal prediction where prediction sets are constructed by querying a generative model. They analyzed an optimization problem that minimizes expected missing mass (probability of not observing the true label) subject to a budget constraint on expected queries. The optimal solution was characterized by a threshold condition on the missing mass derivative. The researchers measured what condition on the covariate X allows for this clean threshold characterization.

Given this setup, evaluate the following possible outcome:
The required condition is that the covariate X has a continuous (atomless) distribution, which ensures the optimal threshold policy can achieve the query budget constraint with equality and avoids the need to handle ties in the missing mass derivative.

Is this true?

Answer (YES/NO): YES